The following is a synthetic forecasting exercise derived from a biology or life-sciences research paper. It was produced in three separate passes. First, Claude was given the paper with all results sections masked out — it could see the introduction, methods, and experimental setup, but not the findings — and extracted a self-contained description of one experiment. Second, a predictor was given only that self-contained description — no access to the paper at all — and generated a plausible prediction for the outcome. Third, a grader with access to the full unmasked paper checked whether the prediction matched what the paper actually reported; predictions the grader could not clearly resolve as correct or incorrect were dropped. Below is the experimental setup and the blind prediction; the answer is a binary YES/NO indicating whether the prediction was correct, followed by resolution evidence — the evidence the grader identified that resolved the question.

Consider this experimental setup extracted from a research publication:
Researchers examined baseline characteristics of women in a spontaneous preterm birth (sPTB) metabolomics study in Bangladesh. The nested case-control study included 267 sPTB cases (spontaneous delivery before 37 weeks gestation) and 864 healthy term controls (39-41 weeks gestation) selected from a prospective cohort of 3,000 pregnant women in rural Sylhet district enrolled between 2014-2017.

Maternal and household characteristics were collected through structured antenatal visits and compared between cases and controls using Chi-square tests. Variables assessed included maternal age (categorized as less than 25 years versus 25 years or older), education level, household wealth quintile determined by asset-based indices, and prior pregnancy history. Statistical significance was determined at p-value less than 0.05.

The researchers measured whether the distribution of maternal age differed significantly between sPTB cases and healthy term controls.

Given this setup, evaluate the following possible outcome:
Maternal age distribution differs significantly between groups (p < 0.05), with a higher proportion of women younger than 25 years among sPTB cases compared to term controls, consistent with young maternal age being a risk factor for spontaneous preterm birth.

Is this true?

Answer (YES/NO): NO